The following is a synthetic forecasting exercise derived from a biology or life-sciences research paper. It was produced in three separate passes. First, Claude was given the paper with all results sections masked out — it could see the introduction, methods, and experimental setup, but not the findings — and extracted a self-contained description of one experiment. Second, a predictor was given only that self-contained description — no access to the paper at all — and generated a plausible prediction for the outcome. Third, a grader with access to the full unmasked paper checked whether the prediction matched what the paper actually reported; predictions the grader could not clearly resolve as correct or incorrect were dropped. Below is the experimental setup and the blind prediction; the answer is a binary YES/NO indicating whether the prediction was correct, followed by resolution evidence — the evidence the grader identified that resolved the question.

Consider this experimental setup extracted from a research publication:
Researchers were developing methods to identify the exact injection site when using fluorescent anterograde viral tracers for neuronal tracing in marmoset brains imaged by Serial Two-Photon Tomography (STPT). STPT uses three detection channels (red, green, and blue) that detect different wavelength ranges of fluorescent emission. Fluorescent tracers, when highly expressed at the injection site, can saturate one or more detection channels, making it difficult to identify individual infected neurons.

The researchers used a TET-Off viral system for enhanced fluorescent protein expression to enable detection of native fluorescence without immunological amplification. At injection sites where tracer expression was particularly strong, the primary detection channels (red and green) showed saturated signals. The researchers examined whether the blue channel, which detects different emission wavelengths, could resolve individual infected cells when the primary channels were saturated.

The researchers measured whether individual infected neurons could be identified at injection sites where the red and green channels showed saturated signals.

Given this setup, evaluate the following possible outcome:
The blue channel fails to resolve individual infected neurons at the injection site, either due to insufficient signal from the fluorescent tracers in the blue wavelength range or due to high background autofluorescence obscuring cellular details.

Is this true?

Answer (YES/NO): NO